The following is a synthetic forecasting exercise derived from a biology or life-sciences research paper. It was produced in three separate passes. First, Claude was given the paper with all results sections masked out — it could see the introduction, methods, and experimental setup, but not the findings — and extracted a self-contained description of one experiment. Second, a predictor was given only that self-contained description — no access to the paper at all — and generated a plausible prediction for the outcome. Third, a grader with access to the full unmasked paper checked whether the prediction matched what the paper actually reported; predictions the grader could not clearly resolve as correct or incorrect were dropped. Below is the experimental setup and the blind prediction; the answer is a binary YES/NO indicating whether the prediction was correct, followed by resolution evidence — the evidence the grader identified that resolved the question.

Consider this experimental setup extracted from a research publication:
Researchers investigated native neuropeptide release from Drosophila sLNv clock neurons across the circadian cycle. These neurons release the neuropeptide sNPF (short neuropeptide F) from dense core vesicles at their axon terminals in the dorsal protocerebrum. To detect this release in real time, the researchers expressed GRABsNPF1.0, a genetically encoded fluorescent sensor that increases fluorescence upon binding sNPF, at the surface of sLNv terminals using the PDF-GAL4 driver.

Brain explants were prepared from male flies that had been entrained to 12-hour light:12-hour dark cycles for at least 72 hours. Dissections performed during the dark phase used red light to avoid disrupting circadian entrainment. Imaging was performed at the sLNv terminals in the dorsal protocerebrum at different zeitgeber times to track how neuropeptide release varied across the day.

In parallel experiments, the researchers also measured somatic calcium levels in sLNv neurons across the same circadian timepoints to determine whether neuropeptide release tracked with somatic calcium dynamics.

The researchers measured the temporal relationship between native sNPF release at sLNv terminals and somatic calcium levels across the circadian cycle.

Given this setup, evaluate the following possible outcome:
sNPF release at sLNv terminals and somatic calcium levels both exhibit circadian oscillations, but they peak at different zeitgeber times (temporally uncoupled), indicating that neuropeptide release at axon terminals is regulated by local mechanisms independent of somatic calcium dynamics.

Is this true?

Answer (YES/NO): YES